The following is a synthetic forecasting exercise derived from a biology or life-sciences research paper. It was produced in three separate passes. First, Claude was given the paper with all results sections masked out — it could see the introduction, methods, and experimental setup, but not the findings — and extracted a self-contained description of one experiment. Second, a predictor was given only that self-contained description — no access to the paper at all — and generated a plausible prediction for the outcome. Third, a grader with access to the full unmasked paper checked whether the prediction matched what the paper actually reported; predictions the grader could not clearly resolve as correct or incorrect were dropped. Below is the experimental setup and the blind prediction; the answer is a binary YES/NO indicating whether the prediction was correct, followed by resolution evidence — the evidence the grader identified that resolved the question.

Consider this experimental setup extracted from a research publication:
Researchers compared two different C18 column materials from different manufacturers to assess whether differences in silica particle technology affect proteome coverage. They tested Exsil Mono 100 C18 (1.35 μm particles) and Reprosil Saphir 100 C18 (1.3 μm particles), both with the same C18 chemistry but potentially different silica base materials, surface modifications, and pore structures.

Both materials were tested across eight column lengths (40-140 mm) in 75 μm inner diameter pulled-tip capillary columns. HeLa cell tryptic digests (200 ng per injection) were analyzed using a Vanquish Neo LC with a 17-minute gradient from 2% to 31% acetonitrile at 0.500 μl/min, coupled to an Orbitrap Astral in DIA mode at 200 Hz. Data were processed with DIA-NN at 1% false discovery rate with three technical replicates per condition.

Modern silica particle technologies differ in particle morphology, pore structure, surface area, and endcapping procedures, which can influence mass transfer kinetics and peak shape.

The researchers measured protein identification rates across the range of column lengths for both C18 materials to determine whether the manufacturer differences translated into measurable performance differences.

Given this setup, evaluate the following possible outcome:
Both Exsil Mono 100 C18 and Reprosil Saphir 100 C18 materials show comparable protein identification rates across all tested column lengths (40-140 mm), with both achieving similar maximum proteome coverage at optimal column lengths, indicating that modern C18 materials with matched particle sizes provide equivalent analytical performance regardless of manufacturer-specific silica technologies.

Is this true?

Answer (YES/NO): YES